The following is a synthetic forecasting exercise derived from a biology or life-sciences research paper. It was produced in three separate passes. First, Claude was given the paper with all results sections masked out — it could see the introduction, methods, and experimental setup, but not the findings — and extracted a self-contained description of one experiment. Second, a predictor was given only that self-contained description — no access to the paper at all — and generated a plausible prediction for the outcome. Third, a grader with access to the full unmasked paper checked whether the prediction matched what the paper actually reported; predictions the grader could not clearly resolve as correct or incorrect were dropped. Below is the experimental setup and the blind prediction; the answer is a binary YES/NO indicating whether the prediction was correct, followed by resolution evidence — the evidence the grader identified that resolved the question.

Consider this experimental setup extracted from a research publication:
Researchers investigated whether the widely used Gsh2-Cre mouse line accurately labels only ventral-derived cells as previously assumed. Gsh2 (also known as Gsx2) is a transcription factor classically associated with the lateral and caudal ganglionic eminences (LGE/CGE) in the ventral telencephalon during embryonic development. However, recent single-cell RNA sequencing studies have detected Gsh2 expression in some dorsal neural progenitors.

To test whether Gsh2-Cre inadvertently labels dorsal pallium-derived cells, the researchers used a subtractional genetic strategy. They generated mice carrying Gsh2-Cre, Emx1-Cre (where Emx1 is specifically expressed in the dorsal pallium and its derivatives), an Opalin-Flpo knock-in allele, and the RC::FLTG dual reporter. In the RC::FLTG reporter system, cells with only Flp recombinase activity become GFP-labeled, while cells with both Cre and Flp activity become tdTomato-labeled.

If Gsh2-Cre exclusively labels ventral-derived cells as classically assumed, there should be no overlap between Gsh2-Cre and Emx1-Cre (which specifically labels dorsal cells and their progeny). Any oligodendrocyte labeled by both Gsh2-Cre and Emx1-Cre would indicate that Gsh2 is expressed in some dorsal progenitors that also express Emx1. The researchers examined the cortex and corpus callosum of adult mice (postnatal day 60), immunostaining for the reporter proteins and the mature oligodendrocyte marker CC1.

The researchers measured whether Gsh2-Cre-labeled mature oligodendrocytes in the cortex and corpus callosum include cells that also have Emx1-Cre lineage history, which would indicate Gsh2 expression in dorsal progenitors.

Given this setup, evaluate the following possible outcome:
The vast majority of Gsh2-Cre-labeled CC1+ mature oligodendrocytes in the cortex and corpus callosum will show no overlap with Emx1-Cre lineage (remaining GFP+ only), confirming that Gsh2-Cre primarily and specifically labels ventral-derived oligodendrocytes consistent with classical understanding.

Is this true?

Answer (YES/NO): NO